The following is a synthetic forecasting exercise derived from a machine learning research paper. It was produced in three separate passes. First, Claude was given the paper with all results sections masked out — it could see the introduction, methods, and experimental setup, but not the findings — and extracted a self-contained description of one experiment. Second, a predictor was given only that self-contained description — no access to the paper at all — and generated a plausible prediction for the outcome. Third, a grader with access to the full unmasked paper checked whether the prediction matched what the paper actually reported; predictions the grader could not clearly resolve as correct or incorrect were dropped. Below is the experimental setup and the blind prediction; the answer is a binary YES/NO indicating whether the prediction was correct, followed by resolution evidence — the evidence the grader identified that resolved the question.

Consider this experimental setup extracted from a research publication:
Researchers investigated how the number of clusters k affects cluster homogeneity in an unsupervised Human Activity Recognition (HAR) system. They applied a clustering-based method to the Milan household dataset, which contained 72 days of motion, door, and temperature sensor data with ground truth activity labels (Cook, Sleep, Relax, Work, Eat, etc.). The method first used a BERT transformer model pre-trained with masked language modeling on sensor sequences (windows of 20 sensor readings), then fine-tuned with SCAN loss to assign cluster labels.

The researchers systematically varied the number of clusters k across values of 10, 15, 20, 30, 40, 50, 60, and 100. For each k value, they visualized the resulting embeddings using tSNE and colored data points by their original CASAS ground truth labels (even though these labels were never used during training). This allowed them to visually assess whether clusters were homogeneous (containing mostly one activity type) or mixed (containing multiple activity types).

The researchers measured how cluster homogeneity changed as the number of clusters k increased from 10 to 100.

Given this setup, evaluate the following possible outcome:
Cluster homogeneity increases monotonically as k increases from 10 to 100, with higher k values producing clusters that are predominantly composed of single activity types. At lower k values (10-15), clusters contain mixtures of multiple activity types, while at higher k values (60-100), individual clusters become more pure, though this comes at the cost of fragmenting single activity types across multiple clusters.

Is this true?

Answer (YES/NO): NO